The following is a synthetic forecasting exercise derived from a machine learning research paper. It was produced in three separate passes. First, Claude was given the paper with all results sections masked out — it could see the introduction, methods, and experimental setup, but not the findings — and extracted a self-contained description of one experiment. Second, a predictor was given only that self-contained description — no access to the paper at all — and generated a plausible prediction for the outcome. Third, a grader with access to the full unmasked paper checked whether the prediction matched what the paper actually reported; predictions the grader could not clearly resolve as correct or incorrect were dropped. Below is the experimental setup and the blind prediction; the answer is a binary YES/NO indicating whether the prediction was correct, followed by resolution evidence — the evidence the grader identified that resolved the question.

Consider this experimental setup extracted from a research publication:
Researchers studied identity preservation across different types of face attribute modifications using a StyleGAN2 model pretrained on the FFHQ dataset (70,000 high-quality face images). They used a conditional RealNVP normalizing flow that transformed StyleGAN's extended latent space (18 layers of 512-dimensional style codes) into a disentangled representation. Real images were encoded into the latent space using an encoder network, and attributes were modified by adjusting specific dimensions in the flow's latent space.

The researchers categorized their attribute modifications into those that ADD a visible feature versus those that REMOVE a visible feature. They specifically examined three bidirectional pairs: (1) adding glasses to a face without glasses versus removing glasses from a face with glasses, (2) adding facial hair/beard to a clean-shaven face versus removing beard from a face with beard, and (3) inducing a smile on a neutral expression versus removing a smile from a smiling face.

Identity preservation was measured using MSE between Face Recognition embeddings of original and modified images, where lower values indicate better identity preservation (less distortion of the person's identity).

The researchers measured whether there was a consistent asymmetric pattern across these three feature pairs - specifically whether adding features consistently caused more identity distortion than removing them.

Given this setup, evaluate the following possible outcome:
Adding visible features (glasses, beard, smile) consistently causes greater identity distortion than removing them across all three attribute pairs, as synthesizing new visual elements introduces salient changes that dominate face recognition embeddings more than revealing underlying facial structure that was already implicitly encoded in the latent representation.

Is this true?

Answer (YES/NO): NO